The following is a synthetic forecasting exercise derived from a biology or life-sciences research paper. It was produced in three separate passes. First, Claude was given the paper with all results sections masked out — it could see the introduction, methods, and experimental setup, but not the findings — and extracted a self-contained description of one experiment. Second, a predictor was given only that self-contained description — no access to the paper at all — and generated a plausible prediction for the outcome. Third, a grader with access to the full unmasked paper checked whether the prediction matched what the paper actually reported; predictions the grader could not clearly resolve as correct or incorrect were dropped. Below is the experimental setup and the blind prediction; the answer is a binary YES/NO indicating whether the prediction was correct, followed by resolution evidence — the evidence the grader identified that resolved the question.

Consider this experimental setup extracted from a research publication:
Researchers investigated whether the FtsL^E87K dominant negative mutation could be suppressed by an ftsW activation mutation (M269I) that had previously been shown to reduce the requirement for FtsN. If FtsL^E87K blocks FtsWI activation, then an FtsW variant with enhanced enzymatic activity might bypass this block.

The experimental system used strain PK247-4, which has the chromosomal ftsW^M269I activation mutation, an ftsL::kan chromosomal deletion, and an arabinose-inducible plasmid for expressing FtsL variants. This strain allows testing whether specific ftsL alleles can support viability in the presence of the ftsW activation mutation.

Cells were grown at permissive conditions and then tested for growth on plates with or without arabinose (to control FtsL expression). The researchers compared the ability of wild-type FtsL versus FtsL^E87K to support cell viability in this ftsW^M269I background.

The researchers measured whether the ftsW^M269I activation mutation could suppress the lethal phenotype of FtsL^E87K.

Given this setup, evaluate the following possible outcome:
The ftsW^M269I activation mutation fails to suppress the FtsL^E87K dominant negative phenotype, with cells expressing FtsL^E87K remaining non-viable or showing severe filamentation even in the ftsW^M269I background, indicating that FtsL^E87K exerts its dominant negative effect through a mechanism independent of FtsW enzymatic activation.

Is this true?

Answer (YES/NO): YES